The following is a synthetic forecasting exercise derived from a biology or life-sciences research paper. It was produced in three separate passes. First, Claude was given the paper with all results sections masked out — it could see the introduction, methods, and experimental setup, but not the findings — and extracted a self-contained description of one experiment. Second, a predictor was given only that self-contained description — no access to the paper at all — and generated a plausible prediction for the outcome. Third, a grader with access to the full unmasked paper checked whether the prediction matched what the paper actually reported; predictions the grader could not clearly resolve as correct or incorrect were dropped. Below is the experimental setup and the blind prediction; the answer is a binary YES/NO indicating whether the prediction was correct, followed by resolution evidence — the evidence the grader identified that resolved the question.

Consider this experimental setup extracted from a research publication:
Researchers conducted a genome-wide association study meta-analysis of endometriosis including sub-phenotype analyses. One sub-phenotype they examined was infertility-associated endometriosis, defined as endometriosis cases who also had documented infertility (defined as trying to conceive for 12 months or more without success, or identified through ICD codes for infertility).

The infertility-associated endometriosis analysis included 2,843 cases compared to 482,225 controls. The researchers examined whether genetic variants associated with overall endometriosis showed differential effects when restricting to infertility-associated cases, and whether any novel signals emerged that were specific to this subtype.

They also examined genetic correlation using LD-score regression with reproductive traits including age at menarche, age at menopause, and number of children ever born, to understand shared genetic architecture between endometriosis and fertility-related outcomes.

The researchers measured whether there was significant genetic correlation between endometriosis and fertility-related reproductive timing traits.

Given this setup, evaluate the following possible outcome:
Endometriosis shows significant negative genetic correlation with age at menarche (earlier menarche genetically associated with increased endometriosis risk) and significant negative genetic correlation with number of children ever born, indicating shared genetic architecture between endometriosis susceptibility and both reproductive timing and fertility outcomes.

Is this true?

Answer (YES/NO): NO